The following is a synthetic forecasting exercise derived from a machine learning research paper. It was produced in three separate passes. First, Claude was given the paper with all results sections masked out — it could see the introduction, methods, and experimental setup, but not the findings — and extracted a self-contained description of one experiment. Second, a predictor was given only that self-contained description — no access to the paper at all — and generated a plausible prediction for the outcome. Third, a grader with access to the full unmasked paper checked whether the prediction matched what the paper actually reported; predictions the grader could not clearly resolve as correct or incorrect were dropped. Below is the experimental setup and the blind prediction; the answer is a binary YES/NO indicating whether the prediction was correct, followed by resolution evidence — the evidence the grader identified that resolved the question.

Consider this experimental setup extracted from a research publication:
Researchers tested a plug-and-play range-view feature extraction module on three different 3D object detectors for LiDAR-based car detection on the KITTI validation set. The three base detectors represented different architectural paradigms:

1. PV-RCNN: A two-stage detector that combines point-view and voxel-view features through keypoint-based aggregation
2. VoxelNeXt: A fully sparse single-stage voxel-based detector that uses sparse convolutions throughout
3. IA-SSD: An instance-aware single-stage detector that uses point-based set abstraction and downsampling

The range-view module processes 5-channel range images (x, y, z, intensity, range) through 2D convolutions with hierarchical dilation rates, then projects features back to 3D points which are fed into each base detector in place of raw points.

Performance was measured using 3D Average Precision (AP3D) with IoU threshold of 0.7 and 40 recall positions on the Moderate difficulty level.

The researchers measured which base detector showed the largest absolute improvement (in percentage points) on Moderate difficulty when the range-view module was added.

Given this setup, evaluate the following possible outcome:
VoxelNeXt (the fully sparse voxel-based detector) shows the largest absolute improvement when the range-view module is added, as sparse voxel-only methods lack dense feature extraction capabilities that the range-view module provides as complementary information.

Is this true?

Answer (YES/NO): NO